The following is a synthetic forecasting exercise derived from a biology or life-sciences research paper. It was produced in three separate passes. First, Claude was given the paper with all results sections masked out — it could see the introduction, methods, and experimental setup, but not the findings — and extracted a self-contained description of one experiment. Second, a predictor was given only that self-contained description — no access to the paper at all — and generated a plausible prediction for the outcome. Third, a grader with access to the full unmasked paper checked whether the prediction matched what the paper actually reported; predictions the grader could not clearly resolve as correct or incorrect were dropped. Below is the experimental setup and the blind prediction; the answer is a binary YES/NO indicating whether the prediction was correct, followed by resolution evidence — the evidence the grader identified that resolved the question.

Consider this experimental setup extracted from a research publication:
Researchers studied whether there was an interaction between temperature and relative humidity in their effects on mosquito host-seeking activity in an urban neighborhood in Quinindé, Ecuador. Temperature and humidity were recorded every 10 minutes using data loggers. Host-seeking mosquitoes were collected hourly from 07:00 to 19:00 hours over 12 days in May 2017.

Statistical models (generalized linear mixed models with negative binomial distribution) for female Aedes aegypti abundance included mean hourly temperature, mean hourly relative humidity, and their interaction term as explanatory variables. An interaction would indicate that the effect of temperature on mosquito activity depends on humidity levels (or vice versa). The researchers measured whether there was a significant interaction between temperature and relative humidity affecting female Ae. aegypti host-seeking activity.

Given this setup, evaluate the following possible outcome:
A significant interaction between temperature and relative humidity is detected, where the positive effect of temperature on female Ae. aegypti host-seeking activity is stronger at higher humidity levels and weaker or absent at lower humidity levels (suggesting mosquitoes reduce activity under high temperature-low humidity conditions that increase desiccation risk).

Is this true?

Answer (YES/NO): NO